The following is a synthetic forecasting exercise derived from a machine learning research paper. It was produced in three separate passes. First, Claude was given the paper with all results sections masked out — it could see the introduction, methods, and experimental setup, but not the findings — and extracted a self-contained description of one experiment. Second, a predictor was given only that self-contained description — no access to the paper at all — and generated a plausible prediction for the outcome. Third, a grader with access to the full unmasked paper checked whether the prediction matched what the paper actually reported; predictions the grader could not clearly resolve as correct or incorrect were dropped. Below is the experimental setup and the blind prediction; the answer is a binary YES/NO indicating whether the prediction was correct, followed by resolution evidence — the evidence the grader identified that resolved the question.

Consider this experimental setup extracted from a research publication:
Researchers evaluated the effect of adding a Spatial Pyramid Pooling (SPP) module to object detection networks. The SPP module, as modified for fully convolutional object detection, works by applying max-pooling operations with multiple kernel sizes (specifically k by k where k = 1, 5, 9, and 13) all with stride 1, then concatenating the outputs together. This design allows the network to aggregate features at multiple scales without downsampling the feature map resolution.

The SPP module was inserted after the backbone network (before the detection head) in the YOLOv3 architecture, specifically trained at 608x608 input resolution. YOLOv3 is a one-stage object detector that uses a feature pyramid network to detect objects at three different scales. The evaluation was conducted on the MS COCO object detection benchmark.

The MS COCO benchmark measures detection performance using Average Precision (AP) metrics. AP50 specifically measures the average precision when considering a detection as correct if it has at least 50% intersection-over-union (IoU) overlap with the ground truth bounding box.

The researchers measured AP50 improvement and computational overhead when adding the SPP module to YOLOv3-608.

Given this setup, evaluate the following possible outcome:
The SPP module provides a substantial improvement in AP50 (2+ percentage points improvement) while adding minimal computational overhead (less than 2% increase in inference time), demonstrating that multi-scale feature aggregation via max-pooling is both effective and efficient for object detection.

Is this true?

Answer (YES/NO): YES